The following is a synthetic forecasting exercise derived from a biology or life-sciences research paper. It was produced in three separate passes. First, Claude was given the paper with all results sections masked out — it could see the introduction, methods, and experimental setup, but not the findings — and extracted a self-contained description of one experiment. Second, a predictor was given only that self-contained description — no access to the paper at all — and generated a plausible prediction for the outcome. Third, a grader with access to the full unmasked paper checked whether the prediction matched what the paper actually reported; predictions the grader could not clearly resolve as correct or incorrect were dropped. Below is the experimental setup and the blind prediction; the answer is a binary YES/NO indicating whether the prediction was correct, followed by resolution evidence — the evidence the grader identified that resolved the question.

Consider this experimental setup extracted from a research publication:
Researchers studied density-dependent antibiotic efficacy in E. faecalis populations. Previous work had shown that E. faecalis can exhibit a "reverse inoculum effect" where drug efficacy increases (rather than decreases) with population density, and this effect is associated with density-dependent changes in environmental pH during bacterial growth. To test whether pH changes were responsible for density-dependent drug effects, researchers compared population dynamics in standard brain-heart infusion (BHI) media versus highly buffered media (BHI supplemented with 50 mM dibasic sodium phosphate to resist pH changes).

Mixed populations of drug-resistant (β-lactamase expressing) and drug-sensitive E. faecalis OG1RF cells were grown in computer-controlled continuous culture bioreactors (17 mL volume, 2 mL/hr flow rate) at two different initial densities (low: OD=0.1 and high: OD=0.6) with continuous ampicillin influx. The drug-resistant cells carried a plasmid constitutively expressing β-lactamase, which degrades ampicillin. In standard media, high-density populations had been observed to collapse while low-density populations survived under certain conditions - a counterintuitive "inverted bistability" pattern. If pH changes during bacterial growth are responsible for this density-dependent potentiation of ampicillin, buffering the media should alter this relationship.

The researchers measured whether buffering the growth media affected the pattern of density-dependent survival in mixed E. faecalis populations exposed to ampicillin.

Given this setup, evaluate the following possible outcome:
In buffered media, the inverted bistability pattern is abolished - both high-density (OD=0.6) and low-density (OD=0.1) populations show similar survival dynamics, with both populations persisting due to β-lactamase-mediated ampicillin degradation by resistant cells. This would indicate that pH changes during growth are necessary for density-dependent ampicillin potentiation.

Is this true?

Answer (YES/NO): YES